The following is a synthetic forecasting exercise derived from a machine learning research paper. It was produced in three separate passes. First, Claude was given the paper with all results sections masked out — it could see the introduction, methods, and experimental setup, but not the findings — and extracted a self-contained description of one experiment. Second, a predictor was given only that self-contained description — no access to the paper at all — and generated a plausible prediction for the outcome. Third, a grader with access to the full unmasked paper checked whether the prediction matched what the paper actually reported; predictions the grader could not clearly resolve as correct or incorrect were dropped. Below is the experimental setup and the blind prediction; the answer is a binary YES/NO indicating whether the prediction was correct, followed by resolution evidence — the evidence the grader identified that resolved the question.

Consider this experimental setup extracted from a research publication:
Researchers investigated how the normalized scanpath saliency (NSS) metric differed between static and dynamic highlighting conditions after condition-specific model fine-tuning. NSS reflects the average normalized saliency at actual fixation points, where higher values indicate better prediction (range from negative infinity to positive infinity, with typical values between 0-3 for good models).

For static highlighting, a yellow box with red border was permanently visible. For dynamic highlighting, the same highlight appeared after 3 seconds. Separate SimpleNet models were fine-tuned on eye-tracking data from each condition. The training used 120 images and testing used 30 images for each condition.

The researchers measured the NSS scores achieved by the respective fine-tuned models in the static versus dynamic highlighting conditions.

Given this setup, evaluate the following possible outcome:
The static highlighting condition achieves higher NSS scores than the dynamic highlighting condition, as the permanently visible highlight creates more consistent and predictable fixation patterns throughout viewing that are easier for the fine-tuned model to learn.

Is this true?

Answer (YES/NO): NO